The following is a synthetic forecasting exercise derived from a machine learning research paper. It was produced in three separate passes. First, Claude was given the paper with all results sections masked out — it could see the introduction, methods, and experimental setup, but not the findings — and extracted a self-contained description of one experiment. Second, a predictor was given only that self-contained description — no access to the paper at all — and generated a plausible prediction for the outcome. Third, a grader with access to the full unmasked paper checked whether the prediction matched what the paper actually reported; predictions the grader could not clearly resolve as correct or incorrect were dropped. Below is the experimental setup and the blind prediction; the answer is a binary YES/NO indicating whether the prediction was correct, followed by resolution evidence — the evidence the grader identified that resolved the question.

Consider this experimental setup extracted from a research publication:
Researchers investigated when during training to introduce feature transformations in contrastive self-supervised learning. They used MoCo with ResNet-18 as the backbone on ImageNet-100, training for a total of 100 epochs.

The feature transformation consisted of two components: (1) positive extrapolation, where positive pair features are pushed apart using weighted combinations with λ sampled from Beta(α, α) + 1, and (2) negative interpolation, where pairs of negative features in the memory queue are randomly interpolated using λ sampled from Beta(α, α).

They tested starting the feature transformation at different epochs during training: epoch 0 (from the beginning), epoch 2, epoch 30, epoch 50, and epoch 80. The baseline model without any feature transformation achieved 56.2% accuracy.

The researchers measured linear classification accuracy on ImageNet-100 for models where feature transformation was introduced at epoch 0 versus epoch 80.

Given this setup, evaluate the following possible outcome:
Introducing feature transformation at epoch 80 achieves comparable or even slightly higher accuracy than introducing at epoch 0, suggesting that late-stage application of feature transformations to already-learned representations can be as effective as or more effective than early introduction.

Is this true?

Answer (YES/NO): NO